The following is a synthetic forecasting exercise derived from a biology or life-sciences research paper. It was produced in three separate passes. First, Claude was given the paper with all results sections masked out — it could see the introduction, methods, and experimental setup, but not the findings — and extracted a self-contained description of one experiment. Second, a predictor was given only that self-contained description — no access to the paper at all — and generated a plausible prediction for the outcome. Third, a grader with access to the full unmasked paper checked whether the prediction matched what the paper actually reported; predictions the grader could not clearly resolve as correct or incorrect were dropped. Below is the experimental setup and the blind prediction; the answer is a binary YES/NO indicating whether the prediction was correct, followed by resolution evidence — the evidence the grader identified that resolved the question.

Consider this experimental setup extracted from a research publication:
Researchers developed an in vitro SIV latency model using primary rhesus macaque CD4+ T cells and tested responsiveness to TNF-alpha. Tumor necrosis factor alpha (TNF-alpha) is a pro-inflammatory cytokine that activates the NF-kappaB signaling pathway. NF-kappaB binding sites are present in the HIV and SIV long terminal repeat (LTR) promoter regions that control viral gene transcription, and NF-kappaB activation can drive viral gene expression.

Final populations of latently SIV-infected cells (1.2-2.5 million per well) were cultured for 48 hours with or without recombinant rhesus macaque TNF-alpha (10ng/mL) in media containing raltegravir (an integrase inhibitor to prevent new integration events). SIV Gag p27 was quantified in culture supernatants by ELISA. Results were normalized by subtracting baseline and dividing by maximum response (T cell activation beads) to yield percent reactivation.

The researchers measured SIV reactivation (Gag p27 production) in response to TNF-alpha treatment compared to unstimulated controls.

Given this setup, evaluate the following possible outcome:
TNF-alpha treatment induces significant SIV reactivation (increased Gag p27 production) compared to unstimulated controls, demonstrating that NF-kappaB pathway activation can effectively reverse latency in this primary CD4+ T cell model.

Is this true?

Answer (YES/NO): NO